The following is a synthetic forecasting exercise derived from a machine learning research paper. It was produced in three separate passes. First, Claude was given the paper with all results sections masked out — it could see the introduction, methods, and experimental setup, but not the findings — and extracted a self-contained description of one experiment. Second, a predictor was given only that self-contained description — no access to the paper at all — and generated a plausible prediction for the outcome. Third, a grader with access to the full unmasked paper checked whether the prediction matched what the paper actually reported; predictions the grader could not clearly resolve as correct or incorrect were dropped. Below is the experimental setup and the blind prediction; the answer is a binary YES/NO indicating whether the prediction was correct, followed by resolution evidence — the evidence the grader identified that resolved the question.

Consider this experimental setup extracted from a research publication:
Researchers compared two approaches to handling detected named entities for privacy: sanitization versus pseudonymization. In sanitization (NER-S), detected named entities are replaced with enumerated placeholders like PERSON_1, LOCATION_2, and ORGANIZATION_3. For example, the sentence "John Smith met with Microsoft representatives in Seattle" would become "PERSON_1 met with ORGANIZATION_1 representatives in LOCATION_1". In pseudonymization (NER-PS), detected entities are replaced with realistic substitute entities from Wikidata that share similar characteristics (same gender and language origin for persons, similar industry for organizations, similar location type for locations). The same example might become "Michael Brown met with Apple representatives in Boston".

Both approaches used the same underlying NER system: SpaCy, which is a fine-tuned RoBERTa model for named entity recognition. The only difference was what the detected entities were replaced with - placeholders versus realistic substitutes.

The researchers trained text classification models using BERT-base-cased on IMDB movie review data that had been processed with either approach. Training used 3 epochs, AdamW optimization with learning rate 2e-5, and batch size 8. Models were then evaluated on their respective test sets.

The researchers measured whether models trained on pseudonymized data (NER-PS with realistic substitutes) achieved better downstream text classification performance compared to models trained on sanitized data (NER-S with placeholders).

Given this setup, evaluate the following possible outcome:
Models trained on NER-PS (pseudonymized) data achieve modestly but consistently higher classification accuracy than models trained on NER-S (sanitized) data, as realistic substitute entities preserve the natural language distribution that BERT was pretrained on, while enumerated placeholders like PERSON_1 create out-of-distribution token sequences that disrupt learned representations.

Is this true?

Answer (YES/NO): NO